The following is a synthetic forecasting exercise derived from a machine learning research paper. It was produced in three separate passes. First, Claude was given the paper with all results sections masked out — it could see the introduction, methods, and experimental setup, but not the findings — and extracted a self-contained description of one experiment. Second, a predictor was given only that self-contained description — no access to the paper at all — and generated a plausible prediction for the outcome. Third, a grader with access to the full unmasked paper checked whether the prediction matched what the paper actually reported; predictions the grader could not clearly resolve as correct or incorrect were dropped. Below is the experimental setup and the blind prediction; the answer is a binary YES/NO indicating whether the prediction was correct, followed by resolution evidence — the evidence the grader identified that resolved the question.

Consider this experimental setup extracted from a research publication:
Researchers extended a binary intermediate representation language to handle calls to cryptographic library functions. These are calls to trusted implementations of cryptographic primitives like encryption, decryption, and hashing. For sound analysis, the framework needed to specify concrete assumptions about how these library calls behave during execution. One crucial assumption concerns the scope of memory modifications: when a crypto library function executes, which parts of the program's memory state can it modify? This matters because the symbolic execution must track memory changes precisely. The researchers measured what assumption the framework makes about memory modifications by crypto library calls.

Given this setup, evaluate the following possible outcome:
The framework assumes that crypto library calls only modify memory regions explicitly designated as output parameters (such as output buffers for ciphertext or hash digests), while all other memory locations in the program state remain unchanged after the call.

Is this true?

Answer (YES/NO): NO